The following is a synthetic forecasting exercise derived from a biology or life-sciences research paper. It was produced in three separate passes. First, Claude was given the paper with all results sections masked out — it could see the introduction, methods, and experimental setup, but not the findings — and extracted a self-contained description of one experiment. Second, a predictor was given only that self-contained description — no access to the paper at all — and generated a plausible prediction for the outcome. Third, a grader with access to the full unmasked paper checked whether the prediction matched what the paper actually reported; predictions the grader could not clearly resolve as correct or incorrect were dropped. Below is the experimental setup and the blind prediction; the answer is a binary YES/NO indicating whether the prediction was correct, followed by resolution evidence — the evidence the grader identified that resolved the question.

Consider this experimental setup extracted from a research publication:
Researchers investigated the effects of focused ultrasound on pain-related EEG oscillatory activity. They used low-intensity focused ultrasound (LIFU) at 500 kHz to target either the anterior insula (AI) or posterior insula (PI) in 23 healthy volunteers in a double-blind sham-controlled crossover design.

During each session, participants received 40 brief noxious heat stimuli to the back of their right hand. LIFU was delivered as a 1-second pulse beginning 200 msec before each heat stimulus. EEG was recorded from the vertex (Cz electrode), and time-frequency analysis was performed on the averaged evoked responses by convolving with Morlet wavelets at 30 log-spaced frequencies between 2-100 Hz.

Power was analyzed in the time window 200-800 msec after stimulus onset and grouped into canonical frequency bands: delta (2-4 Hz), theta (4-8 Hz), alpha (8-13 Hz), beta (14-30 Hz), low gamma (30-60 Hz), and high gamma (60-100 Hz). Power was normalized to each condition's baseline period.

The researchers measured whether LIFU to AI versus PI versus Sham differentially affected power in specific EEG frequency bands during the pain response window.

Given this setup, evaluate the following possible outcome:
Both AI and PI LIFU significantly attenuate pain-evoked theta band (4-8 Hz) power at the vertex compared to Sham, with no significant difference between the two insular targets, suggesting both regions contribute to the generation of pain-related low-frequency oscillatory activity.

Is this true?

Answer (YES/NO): NO